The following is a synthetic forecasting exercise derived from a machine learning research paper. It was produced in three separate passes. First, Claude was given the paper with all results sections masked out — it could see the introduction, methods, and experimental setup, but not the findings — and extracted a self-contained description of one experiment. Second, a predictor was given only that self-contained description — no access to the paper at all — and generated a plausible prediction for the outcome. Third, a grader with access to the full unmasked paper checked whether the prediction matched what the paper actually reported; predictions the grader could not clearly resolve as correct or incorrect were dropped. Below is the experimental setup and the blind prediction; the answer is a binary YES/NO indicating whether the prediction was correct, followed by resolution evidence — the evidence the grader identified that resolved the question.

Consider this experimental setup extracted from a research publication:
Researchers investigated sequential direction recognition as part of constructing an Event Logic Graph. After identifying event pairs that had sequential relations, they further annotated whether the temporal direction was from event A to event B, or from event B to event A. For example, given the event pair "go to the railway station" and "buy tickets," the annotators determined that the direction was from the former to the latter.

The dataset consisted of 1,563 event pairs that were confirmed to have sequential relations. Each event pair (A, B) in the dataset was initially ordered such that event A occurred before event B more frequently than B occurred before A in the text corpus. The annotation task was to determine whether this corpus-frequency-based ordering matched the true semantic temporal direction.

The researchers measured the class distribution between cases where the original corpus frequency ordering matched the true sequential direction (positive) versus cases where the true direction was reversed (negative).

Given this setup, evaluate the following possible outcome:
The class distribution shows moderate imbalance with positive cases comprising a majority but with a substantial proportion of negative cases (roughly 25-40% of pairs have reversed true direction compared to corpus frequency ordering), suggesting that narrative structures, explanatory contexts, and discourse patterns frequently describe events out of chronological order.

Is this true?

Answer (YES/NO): NO